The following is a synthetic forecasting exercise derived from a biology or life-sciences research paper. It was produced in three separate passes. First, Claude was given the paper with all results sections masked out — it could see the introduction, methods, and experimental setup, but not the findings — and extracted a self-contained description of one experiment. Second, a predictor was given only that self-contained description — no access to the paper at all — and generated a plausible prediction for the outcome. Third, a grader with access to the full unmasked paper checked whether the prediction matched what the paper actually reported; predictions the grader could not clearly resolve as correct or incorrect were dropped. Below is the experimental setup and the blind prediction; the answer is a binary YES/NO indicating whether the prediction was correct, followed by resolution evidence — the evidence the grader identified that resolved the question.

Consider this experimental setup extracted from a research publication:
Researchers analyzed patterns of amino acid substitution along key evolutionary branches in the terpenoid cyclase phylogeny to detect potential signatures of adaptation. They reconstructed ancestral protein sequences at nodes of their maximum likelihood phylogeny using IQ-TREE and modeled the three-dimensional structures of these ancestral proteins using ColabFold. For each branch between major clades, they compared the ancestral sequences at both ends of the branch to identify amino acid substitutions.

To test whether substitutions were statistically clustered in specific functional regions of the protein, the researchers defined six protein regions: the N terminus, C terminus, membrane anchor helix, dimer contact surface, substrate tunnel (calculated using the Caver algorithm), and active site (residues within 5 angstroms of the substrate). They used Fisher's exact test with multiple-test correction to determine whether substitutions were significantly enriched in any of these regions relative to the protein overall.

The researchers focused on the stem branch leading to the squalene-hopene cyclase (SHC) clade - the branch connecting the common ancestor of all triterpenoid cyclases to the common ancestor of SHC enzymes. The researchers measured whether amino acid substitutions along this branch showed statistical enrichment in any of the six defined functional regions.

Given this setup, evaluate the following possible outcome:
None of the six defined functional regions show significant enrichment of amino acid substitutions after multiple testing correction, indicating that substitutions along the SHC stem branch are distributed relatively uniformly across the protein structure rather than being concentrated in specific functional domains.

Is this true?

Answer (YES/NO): NO